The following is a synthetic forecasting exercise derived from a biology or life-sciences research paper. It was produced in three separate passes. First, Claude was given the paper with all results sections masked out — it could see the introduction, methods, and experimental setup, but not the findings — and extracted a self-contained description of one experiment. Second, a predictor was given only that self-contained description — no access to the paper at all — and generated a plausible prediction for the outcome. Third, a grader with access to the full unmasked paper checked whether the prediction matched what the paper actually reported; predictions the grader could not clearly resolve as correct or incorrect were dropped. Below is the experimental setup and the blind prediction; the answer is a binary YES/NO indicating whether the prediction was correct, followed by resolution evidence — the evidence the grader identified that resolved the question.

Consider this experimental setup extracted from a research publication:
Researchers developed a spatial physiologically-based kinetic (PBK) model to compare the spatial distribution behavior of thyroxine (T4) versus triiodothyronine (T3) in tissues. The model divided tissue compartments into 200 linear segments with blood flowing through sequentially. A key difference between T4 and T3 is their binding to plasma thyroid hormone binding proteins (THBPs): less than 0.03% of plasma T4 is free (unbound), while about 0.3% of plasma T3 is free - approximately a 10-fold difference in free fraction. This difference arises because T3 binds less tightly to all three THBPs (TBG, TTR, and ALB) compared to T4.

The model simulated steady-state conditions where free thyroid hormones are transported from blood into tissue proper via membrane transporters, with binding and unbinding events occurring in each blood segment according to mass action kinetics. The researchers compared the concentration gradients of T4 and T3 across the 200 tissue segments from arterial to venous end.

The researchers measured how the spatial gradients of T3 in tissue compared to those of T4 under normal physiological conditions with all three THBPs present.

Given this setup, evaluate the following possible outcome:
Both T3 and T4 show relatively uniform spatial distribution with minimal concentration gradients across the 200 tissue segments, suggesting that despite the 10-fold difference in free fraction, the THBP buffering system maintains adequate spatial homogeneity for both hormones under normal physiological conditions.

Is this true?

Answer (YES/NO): YES